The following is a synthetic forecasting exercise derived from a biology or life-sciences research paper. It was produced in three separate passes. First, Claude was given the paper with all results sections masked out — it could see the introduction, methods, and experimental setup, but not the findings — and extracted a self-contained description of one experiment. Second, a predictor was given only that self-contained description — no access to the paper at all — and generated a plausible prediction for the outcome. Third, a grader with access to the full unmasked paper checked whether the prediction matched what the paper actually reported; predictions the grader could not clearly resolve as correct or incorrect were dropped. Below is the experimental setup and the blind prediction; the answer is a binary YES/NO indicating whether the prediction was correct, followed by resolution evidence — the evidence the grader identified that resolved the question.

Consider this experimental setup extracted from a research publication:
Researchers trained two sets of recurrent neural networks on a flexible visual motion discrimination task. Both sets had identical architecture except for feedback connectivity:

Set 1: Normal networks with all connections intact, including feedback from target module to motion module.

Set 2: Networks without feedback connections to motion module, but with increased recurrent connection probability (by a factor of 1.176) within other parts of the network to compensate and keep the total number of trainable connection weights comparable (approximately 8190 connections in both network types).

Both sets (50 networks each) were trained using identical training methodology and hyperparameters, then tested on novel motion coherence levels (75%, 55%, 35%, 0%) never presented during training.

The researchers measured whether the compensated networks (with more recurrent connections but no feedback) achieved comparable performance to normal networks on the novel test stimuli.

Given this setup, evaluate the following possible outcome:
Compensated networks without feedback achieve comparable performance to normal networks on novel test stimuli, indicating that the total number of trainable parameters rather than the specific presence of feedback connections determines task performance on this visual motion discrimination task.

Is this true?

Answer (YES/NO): NO